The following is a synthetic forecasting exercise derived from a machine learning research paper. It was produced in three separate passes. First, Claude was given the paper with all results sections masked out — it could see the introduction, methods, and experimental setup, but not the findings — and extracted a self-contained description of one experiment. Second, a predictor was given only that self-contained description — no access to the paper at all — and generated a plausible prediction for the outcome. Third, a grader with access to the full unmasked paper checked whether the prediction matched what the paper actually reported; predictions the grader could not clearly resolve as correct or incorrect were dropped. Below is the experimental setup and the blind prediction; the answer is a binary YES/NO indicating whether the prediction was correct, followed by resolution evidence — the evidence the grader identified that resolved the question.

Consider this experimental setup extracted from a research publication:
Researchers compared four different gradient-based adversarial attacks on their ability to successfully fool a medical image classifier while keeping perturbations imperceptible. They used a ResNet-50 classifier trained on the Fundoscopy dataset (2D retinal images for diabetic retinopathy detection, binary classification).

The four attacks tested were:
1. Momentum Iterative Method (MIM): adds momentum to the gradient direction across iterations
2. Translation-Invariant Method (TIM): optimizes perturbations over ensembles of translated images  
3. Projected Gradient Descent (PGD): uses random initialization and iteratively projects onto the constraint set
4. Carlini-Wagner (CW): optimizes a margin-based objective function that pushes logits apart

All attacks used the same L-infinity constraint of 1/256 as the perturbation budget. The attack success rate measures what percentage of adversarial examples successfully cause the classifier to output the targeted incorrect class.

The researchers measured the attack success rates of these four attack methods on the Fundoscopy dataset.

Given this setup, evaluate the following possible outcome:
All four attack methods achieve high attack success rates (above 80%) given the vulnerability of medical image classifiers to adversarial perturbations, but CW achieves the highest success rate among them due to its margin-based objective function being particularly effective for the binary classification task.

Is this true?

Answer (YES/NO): NO